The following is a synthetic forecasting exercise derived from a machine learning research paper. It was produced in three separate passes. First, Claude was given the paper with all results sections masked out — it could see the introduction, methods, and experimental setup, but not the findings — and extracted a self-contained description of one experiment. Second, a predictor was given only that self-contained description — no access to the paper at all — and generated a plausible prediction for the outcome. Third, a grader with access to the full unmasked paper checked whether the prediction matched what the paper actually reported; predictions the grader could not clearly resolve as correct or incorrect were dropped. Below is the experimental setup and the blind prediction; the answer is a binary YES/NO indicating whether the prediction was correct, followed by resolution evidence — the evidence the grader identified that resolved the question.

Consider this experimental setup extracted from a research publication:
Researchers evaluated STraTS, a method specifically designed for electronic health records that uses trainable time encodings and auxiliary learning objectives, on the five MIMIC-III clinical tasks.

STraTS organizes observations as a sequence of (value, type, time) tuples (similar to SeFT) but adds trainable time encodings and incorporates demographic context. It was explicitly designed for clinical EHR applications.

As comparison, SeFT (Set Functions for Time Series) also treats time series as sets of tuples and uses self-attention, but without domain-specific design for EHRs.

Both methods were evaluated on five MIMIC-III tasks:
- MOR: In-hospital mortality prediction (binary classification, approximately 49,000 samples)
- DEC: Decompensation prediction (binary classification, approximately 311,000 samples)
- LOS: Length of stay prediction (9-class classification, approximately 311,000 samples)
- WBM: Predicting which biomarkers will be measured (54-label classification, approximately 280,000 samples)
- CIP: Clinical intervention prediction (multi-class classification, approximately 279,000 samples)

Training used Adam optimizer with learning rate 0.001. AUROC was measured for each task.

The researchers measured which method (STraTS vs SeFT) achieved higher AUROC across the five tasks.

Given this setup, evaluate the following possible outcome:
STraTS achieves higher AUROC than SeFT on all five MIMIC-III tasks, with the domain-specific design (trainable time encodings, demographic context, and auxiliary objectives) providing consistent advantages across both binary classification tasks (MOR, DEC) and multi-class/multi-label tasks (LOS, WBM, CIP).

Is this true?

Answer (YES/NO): NO